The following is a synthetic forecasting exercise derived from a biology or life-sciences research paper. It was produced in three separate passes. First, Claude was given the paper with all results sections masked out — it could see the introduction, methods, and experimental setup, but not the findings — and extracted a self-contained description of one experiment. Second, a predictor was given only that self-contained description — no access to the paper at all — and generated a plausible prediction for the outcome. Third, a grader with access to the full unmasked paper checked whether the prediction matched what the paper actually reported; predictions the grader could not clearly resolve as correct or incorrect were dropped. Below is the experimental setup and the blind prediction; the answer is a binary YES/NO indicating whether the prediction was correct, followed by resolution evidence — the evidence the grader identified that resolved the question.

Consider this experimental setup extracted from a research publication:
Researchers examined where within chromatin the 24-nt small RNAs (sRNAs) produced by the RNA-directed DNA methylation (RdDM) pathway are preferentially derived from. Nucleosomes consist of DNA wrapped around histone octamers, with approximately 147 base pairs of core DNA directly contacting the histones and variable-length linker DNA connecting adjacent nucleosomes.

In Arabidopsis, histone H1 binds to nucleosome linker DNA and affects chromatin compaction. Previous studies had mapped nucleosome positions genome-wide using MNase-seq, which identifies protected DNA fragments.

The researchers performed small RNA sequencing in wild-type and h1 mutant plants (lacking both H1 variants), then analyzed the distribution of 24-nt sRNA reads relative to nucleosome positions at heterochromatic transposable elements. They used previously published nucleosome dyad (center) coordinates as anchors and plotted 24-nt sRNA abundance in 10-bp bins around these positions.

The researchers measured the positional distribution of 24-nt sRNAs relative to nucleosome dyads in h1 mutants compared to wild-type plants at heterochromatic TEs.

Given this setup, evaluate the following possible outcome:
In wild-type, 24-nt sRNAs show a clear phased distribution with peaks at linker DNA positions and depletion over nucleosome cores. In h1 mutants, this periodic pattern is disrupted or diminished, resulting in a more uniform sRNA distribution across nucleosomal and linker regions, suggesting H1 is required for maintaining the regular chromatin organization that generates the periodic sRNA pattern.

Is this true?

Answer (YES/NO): NO